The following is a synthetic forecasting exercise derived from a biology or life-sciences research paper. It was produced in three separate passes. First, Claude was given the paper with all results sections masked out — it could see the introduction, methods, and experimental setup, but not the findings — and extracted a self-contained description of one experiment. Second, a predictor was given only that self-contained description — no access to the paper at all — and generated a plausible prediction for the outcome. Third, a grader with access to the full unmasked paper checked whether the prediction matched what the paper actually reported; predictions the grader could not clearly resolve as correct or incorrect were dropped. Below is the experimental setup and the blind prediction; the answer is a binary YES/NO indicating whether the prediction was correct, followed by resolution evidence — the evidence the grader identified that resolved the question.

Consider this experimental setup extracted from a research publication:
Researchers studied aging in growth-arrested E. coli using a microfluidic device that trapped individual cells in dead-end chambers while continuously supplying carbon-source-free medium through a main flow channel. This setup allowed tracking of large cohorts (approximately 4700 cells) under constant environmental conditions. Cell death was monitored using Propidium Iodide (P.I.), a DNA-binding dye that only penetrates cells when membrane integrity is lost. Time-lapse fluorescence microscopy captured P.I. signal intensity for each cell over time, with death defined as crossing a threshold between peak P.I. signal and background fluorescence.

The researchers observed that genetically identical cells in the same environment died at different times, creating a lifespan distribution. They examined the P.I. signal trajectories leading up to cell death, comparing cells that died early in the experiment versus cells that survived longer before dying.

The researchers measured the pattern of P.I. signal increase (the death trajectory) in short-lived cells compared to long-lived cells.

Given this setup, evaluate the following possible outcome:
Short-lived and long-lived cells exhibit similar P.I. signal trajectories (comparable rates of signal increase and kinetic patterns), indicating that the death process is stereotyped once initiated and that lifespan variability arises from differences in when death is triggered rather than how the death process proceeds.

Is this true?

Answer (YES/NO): NO